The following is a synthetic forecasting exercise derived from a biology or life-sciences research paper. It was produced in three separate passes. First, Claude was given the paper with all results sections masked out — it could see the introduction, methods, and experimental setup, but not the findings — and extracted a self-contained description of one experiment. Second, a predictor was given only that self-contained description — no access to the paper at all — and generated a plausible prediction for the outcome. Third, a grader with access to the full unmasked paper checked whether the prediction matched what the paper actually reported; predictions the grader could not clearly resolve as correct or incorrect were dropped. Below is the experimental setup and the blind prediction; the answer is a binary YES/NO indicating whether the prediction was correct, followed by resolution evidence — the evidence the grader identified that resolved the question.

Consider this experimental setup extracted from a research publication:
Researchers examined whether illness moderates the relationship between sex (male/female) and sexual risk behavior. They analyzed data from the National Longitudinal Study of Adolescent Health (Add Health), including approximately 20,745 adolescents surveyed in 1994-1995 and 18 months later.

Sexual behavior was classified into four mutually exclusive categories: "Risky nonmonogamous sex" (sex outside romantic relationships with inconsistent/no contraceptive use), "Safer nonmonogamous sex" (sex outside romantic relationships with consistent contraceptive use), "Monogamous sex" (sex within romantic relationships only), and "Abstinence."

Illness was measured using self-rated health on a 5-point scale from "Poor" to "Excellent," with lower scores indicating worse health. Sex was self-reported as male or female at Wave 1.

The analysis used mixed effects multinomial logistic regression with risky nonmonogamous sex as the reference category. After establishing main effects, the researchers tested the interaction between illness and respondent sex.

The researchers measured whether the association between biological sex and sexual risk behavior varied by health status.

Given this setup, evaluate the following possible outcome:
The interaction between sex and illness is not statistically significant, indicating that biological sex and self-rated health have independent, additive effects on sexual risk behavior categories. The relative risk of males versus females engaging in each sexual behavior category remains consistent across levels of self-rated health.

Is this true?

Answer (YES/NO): NO